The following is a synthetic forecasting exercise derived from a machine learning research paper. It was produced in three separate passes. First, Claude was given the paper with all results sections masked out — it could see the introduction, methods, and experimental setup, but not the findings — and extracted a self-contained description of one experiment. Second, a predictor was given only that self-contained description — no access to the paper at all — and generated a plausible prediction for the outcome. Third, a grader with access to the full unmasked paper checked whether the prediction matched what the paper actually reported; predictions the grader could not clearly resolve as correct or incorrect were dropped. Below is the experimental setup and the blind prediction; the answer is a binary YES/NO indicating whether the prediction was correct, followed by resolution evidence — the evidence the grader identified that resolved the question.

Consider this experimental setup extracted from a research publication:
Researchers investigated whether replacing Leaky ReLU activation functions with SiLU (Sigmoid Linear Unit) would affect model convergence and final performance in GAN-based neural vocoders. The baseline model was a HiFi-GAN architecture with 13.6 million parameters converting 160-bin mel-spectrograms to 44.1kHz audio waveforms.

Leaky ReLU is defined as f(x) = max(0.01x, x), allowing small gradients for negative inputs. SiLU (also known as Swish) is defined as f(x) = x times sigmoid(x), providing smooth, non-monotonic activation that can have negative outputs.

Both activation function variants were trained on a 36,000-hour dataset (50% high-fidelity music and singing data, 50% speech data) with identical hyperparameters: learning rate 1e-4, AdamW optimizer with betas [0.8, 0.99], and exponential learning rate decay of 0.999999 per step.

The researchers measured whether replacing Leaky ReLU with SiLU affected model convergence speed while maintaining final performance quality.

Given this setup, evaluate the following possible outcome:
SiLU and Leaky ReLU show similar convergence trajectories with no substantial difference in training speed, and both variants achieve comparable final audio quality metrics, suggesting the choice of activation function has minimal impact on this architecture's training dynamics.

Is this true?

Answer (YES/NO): NO